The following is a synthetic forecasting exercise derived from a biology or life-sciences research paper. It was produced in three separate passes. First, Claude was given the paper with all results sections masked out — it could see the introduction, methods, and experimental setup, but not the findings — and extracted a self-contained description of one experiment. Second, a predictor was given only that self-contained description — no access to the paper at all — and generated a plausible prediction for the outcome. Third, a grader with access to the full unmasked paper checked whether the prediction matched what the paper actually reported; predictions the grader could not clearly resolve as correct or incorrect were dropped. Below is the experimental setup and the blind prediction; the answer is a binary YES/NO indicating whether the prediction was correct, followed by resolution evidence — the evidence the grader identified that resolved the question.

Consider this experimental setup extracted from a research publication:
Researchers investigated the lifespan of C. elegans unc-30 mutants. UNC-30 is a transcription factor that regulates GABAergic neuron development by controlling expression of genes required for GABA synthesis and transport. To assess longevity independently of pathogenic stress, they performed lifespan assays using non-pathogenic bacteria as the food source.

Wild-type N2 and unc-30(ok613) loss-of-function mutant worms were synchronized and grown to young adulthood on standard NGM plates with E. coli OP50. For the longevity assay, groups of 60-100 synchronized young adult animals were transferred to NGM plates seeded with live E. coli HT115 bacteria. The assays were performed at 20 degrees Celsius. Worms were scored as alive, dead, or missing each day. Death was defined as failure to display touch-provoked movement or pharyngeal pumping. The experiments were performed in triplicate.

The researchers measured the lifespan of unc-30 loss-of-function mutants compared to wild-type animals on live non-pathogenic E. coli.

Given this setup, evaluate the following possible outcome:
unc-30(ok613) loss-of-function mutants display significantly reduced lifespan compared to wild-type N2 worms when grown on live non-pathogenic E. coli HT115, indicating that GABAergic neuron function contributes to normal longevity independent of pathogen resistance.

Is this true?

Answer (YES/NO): NO